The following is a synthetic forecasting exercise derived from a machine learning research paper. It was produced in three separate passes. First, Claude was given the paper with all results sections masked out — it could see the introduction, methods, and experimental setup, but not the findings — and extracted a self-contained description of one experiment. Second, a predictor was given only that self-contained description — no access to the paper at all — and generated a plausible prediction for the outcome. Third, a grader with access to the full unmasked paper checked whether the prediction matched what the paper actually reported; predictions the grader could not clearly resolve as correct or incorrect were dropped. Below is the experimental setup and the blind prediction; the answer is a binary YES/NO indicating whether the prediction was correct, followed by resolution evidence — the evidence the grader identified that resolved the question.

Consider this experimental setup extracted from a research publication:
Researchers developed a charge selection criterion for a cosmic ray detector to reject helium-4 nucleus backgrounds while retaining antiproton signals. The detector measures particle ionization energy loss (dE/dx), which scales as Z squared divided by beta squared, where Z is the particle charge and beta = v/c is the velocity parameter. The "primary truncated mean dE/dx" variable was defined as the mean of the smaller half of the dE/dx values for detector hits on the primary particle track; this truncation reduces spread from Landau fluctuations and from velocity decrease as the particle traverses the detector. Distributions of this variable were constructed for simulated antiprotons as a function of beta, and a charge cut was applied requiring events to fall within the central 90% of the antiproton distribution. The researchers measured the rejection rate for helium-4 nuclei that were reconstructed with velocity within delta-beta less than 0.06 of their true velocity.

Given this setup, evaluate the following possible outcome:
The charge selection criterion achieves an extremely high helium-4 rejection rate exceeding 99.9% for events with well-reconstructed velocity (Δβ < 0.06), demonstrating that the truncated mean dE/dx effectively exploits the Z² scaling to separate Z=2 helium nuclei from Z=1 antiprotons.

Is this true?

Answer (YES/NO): NO